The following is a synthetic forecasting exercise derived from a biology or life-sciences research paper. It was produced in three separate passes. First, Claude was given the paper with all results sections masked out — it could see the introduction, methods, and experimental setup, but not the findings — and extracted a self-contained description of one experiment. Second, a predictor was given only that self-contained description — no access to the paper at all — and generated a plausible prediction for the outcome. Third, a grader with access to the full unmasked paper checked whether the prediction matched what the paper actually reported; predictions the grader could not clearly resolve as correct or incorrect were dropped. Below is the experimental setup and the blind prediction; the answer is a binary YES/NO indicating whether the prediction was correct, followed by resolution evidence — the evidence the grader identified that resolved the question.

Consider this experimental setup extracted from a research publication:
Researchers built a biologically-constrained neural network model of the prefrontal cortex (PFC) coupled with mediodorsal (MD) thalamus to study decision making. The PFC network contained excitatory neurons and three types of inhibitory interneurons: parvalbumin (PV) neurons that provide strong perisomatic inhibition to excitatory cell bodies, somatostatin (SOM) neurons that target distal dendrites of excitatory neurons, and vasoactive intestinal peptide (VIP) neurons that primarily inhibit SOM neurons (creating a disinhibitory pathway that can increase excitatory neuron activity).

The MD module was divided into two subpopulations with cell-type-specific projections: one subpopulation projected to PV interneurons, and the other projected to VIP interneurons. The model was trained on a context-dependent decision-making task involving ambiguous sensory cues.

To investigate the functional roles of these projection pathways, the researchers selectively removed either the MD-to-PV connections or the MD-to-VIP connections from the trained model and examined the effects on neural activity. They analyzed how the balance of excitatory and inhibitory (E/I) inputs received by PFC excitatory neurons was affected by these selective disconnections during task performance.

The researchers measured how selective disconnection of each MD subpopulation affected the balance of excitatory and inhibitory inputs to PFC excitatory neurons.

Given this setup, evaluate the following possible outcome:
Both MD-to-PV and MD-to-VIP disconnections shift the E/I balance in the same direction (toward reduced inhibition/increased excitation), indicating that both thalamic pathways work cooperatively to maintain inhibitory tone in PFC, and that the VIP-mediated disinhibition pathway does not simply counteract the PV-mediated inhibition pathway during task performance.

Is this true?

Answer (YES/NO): NO